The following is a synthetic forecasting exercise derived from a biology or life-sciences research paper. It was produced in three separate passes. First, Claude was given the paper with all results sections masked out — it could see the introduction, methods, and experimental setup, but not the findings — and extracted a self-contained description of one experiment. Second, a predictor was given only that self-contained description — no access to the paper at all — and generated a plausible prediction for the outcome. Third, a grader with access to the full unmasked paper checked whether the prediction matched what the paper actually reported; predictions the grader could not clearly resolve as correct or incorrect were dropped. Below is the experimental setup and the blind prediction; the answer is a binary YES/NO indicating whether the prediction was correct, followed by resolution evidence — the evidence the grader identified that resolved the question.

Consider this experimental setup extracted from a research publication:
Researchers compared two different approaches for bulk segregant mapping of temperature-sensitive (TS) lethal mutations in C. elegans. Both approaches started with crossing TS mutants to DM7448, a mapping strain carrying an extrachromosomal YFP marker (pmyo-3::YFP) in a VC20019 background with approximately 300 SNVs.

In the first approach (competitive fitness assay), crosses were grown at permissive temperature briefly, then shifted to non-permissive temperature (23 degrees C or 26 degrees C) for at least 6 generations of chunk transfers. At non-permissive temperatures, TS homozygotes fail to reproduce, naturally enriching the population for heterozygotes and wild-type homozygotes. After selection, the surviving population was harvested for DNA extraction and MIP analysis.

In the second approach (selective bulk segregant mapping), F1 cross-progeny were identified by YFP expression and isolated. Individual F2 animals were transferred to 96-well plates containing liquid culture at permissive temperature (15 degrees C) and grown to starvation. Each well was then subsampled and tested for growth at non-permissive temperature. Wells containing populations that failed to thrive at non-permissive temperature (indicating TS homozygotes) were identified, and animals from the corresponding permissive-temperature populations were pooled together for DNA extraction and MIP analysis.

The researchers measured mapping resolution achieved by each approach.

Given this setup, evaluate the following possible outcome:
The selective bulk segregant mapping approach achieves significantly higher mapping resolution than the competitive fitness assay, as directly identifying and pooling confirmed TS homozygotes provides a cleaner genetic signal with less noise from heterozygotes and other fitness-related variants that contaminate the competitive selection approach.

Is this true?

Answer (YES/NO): NO